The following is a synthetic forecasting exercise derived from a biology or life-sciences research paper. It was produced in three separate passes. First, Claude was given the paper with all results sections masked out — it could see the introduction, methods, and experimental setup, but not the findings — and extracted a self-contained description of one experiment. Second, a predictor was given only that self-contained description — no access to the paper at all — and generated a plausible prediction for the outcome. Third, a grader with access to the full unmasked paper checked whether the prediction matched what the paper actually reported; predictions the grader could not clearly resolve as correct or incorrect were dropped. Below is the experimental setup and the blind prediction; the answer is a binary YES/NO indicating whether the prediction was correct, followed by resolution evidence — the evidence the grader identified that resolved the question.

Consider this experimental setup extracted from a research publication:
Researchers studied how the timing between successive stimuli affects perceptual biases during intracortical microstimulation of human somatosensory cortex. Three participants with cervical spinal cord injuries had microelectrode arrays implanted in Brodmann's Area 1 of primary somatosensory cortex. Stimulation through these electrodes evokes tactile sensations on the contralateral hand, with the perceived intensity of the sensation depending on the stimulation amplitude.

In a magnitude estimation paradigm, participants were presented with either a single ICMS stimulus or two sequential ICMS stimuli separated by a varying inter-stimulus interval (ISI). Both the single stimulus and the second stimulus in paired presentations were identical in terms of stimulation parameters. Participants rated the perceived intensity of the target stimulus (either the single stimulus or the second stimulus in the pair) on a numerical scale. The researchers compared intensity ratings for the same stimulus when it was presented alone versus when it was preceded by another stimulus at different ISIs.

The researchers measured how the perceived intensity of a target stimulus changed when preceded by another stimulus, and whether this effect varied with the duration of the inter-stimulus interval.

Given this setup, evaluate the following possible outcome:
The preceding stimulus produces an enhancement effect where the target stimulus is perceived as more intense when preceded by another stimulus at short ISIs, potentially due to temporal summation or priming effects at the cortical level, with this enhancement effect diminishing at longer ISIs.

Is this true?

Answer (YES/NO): YES